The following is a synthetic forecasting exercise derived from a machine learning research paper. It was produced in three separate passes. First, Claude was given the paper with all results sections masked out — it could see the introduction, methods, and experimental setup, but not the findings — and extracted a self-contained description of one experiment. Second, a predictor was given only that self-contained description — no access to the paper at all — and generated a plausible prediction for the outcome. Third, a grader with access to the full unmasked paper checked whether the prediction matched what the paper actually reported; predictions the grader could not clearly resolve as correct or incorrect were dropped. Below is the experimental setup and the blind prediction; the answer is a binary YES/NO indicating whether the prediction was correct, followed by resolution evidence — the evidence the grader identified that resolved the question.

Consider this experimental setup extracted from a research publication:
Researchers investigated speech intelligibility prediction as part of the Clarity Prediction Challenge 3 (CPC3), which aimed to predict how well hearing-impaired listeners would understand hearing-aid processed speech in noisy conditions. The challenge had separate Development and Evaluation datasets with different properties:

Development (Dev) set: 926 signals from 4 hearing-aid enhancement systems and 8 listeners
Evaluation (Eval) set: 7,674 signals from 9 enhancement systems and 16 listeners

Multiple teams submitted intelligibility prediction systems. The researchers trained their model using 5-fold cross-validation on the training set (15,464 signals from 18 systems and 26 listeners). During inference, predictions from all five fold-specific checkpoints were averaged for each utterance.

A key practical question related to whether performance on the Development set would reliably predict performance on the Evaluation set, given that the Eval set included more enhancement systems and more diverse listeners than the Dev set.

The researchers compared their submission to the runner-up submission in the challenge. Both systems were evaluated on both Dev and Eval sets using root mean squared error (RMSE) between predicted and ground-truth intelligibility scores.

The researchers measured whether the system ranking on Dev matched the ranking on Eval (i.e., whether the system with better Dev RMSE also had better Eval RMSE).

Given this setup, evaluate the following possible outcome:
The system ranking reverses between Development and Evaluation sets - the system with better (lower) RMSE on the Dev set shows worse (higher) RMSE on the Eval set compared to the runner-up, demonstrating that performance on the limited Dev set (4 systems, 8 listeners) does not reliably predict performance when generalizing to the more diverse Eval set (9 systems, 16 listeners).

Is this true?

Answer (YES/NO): YES